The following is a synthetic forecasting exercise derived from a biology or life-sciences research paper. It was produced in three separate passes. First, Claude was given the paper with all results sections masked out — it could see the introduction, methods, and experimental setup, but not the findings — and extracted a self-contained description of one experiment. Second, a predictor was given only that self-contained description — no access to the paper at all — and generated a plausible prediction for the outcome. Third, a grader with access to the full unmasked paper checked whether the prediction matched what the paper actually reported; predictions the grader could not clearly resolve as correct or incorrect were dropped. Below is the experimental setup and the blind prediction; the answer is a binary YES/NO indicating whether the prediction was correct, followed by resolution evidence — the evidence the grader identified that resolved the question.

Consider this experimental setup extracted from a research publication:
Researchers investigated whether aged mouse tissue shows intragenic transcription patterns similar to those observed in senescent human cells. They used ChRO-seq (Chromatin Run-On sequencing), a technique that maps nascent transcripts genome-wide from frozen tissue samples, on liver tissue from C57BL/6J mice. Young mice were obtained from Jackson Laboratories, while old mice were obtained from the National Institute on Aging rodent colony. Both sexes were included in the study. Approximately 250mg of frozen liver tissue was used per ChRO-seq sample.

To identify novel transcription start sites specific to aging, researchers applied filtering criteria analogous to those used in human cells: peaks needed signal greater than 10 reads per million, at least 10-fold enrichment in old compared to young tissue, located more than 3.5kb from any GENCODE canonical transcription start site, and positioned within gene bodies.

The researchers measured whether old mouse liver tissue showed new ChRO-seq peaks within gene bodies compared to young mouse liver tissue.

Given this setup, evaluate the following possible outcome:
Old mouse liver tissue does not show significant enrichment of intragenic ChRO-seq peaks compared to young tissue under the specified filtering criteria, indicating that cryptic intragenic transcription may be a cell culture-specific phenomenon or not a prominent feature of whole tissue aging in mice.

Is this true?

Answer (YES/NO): NO